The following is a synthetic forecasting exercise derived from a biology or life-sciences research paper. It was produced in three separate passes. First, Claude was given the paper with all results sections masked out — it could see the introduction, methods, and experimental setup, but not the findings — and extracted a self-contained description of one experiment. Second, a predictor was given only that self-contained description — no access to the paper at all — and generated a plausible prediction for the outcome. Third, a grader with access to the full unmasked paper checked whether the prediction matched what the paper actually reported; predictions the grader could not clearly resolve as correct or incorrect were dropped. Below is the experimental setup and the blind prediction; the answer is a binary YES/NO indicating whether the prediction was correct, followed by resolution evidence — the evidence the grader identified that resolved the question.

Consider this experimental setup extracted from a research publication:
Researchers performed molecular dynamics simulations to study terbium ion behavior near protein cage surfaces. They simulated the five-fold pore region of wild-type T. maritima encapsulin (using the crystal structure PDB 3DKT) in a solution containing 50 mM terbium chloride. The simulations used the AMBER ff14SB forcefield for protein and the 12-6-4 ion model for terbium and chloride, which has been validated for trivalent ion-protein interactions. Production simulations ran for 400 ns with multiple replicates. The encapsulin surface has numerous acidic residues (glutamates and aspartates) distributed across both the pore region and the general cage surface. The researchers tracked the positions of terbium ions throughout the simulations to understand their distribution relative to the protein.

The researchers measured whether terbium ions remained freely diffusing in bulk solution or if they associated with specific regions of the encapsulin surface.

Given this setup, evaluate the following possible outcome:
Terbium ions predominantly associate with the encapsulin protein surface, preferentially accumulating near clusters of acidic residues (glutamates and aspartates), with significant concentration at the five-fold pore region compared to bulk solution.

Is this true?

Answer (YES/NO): YES